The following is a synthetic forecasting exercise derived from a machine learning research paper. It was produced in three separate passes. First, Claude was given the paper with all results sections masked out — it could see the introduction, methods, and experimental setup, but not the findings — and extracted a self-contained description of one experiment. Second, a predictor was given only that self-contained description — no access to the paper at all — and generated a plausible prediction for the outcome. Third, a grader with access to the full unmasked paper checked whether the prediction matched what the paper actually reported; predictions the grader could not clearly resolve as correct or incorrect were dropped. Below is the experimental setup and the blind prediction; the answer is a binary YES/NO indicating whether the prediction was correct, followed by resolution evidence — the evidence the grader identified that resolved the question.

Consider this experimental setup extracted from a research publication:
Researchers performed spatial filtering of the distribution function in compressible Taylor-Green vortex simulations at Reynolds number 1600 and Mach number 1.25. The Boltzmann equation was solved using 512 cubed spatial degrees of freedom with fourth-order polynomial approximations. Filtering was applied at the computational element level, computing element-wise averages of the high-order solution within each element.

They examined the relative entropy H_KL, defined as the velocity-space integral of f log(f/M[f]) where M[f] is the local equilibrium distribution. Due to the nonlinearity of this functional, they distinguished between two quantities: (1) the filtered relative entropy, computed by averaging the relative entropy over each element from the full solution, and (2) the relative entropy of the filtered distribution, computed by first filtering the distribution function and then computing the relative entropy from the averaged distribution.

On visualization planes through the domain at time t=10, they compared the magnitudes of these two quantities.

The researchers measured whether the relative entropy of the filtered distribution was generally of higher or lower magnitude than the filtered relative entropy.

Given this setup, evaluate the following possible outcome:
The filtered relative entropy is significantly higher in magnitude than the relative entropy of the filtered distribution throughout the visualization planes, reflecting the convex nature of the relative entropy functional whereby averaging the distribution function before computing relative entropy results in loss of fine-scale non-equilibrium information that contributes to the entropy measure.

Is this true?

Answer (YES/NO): NO